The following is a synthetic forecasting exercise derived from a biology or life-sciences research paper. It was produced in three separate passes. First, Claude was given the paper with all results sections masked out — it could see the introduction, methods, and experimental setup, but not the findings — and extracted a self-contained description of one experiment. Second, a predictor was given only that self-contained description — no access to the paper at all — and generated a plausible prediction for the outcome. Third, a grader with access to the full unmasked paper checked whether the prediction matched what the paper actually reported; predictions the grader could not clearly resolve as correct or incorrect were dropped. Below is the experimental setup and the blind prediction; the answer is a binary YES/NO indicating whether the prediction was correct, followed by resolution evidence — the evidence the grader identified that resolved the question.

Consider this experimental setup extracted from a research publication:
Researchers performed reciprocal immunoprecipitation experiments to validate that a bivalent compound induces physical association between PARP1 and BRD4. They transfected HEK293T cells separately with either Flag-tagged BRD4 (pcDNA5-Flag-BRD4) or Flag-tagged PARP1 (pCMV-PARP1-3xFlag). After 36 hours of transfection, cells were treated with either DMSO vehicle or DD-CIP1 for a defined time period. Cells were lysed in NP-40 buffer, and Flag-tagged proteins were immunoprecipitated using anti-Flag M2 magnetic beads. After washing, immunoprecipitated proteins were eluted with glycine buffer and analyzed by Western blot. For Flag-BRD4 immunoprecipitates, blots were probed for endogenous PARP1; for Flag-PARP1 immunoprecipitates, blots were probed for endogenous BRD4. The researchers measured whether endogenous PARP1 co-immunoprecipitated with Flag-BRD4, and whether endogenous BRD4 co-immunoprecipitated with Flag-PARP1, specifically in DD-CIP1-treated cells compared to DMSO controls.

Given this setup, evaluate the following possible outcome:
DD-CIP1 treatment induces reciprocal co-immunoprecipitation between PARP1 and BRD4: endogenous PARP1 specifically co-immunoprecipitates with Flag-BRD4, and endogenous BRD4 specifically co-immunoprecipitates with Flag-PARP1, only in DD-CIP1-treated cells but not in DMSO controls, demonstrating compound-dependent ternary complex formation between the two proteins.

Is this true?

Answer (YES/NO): YES